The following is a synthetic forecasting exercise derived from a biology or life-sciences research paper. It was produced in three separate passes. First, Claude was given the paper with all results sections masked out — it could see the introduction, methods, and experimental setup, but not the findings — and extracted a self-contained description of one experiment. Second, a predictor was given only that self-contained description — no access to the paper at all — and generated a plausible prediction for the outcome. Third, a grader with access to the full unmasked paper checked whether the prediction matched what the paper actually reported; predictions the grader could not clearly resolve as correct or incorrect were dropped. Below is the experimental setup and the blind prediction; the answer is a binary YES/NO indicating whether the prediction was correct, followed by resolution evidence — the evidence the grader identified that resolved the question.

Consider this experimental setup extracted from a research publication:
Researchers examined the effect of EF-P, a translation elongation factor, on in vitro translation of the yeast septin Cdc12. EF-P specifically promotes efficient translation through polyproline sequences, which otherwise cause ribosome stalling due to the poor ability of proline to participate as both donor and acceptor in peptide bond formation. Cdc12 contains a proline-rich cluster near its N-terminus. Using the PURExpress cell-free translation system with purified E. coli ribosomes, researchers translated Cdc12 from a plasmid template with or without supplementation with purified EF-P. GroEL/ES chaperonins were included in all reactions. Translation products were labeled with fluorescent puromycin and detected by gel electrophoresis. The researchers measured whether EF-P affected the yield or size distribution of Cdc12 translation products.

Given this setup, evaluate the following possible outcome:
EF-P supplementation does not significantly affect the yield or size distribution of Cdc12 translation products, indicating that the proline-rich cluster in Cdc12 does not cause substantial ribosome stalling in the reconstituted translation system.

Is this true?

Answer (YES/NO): YES